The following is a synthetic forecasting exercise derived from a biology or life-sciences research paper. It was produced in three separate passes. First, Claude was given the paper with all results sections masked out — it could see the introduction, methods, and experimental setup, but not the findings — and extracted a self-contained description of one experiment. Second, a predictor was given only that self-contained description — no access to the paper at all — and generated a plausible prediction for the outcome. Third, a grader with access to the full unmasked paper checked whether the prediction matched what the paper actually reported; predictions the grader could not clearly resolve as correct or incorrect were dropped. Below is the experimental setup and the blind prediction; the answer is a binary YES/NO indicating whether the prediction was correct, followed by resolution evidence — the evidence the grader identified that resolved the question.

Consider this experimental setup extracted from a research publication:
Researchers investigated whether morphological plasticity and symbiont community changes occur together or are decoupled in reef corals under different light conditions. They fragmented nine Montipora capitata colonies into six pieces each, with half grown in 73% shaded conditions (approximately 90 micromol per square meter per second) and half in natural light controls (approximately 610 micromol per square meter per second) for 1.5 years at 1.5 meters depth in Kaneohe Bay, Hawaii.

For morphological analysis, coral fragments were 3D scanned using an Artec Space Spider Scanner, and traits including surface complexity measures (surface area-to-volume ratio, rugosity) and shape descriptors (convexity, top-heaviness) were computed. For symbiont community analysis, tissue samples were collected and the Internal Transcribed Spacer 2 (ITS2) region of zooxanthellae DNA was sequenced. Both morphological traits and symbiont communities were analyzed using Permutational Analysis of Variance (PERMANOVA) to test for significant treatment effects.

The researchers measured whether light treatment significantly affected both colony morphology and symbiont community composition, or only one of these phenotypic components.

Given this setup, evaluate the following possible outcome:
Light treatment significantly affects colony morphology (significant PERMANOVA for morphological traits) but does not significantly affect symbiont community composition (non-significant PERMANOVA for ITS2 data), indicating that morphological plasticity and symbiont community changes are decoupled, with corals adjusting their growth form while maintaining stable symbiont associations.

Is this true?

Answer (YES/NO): YES